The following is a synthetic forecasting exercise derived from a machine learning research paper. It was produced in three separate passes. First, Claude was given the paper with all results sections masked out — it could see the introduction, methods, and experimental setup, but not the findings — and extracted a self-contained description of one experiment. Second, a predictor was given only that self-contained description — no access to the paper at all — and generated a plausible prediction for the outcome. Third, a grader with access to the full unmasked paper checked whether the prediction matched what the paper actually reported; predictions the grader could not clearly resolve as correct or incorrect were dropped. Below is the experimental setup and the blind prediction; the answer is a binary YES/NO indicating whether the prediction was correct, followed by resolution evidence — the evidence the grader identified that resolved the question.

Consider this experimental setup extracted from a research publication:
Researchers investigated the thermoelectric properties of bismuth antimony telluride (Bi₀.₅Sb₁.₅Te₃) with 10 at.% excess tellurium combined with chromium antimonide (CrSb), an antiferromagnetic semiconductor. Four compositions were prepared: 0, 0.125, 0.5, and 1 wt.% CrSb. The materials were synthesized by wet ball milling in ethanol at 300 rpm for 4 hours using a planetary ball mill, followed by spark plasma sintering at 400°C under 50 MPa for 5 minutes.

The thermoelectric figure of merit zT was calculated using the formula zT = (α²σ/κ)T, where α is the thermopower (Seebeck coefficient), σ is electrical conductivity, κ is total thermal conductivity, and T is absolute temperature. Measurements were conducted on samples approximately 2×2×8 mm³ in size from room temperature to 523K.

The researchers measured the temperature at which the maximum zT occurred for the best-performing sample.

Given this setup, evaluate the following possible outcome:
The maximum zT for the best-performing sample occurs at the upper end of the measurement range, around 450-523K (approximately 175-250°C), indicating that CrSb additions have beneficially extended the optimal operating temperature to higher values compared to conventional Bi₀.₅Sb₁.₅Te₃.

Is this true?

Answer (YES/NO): NO